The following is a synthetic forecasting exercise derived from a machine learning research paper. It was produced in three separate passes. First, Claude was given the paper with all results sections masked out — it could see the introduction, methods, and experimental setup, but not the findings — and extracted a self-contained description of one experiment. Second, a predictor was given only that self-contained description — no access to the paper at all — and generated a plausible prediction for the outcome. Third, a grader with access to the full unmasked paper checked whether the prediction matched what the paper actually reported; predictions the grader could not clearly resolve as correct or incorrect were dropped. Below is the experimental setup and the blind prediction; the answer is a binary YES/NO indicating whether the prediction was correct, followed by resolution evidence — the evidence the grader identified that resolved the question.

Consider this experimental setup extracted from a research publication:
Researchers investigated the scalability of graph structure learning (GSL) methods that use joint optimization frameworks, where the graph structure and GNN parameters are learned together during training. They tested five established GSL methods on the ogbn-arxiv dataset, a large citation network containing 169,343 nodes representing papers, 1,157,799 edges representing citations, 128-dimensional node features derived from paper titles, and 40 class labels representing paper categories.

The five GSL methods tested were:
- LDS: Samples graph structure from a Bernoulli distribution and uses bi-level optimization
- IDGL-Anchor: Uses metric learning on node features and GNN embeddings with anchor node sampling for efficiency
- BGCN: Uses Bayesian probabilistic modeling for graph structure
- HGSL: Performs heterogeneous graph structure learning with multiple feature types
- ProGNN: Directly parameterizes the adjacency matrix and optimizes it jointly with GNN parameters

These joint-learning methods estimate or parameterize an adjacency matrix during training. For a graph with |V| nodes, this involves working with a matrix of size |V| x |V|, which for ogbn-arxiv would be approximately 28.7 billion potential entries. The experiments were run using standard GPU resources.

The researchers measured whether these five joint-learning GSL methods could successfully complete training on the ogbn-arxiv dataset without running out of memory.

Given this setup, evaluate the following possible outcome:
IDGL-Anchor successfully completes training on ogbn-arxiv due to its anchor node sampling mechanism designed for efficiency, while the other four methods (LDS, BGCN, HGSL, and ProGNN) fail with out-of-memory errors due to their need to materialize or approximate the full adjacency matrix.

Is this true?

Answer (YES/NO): NO